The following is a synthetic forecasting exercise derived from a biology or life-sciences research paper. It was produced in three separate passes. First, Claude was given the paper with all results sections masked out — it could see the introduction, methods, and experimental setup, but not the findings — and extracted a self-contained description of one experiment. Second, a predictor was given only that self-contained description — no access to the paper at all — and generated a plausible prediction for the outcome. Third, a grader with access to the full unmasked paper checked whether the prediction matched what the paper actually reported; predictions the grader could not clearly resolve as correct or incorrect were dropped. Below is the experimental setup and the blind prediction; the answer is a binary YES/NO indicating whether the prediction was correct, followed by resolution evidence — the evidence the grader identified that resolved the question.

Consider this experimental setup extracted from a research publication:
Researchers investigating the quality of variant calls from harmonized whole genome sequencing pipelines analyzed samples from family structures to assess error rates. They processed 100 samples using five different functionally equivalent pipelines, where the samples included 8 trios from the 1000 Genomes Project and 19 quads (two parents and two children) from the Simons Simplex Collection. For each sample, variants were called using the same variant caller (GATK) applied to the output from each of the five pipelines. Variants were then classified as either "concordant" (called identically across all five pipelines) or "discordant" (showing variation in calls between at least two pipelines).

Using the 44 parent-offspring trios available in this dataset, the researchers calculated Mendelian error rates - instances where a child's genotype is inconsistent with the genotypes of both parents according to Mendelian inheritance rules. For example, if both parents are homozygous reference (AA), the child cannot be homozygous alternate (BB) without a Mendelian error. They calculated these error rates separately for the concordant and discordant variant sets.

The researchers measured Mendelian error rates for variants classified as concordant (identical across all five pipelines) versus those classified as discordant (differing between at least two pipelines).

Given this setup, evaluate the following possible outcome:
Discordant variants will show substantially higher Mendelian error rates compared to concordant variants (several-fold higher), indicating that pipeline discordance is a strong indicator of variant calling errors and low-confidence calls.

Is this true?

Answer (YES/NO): YES